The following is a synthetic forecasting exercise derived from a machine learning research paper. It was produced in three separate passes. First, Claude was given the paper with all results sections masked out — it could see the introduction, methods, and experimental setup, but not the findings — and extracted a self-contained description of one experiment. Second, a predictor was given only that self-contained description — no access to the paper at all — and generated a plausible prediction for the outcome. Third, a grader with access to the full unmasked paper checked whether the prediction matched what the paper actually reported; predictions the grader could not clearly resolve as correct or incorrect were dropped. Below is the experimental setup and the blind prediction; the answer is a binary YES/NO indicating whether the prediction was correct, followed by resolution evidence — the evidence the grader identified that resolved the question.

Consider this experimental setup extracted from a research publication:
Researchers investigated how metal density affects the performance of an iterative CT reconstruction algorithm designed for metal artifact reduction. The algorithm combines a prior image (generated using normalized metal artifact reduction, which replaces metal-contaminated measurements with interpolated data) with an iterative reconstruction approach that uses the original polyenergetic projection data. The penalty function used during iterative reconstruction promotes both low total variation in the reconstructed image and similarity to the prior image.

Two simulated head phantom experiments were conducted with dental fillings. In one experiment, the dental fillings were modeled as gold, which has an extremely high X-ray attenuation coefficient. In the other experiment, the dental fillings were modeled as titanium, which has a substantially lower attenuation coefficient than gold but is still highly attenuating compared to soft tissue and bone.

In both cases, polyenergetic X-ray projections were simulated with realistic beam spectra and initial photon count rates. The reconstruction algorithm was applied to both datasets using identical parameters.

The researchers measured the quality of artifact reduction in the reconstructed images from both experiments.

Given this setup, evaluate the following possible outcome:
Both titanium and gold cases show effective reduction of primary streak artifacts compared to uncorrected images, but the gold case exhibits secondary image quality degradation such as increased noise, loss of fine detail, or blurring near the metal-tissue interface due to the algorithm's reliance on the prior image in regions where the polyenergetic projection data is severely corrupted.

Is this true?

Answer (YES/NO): NO